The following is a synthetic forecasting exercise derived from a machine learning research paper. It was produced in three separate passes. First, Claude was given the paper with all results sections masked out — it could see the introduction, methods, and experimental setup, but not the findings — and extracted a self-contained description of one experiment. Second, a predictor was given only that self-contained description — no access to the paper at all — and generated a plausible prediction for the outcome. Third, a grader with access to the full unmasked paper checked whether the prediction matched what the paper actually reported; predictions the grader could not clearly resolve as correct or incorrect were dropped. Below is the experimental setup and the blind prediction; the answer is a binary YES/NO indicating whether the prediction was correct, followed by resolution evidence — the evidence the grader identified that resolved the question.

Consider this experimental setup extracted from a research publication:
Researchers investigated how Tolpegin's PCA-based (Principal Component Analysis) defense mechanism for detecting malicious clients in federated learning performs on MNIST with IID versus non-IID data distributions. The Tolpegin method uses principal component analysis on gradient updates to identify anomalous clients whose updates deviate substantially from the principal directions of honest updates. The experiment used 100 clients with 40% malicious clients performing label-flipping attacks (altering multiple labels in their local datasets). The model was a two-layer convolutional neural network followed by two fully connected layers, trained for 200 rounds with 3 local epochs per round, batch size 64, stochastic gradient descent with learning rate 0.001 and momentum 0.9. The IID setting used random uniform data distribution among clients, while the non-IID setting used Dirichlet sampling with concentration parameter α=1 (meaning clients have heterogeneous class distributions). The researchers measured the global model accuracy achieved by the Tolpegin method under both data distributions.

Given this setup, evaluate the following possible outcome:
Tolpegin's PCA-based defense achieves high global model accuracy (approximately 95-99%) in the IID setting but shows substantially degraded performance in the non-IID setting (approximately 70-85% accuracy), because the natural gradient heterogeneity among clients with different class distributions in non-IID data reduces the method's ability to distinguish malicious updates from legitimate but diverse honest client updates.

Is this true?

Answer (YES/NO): NO